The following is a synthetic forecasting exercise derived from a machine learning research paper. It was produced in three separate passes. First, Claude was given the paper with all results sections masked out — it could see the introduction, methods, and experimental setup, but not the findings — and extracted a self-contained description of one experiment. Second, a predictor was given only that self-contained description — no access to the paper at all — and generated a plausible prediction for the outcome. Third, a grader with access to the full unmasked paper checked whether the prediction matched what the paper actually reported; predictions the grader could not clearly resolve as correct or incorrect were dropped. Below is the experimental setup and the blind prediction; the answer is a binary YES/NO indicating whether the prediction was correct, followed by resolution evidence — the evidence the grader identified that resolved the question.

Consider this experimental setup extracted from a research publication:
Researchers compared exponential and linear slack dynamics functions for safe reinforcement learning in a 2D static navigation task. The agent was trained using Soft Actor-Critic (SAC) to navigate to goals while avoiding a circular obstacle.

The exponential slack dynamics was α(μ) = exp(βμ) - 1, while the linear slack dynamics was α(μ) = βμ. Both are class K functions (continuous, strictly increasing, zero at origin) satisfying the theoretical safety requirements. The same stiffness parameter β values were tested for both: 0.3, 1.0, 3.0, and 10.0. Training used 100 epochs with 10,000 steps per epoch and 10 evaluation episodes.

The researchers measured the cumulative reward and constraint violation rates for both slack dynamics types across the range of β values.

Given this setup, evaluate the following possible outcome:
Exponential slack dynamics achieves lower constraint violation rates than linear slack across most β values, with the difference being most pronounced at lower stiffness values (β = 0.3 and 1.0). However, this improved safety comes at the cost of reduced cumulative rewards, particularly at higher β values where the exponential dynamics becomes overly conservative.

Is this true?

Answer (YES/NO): NO